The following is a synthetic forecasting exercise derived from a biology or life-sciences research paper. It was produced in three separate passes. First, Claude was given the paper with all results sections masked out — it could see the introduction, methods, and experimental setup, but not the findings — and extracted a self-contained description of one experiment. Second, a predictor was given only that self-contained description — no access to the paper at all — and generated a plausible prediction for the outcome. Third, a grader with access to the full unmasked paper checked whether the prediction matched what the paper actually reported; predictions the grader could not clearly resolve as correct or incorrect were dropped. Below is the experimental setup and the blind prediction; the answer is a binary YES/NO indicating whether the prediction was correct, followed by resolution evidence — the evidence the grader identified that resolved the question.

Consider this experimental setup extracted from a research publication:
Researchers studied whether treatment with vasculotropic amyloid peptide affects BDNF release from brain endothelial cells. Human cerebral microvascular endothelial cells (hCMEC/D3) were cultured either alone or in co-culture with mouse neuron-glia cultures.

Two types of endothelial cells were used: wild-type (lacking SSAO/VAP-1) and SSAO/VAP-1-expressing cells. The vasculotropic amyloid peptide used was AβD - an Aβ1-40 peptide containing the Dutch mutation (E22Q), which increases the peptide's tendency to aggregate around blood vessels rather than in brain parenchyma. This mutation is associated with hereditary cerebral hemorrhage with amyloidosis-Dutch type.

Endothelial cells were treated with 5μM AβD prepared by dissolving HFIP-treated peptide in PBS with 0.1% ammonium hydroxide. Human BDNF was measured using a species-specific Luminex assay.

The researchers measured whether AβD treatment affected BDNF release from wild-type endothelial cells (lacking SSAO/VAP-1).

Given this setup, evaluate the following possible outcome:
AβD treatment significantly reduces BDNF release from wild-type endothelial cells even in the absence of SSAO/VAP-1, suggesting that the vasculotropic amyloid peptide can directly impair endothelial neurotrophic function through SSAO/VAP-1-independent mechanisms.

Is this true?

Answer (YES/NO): YES